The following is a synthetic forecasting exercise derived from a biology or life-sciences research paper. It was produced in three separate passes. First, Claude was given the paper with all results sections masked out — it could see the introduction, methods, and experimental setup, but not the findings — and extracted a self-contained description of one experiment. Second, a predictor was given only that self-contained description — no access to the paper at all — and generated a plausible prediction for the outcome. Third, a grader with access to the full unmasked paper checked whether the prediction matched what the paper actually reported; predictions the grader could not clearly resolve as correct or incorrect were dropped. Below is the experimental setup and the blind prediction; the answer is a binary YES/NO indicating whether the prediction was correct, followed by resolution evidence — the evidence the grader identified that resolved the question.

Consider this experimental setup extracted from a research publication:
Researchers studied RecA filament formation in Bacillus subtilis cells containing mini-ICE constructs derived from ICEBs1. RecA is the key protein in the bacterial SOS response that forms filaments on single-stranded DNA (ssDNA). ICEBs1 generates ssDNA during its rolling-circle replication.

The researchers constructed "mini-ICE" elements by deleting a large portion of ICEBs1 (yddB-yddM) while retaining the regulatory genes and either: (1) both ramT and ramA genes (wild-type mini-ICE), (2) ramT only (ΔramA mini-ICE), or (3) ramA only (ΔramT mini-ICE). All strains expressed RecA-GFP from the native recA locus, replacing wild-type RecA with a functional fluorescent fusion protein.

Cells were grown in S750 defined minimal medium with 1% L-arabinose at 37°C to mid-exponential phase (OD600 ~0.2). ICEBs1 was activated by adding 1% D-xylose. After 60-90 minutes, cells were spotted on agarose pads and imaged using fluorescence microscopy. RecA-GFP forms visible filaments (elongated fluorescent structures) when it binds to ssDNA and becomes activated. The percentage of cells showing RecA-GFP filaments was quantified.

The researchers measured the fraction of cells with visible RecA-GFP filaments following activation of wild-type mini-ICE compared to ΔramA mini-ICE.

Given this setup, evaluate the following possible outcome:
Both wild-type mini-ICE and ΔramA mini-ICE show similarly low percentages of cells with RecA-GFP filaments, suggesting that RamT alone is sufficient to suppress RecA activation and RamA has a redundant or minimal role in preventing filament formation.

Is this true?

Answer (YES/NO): NO